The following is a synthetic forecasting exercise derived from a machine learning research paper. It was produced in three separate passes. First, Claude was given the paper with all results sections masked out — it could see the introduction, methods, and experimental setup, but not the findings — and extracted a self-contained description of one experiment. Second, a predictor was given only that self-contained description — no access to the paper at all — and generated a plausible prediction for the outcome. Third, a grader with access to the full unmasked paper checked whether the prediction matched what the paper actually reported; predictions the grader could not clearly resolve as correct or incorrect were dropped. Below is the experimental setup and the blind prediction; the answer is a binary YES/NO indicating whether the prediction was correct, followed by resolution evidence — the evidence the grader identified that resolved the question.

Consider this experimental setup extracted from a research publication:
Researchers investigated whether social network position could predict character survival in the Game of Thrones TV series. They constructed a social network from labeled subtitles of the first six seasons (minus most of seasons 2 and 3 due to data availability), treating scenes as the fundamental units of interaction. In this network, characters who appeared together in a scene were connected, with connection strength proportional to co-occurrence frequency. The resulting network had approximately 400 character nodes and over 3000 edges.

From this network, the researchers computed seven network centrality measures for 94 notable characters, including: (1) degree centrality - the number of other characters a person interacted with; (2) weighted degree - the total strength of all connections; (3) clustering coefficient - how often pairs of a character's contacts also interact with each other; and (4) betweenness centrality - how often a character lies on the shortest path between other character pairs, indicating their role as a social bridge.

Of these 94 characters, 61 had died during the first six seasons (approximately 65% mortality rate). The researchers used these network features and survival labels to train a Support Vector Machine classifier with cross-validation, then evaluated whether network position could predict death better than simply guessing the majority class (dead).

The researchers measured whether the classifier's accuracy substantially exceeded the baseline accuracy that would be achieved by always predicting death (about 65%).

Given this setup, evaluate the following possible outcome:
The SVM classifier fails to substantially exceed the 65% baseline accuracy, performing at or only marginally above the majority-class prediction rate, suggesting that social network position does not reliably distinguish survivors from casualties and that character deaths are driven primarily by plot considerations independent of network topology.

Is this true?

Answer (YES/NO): NO